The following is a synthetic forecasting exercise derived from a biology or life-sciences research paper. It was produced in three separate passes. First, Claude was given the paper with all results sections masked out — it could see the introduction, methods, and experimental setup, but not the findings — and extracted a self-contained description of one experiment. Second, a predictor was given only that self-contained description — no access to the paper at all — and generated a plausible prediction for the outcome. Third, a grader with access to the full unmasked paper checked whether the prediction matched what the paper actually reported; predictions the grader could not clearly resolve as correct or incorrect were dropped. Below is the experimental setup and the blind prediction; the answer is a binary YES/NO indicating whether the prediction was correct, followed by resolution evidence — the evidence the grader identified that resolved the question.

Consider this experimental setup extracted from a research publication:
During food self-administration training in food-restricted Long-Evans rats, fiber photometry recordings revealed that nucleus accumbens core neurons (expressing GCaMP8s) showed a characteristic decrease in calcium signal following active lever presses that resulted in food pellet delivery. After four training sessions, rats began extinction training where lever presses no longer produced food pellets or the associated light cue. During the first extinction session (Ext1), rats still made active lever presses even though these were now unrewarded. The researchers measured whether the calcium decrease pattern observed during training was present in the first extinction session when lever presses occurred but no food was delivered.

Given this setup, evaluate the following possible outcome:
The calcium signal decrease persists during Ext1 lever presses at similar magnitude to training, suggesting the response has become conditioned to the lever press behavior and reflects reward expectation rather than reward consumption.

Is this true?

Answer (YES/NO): NO